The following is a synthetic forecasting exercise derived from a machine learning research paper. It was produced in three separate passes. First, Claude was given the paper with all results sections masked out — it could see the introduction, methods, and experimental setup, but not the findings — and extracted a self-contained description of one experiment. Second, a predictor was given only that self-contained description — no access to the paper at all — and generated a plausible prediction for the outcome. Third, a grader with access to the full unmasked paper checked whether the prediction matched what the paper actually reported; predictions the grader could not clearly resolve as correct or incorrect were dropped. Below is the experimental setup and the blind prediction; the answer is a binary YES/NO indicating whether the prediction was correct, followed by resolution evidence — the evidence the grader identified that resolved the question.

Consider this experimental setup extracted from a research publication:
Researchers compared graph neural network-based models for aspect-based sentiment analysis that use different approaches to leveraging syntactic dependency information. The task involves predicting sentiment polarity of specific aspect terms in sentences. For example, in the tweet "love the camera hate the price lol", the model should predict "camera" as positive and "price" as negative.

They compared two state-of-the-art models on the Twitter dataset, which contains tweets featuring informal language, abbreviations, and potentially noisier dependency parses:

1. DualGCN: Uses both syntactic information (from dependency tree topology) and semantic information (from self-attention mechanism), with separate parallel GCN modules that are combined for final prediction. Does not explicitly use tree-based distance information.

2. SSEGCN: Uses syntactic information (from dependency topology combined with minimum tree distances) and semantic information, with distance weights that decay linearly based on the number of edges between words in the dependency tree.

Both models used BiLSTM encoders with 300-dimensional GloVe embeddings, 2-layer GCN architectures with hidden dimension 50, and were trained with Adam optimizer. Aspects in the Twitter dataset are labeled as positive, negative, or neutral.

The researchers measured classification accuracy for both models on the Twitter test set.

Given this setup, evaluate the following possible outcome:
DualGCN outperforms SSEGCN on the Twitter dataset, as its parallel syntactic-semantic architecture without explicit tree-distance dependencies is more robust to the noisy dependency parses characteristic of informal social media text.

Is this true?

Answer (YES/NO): NO